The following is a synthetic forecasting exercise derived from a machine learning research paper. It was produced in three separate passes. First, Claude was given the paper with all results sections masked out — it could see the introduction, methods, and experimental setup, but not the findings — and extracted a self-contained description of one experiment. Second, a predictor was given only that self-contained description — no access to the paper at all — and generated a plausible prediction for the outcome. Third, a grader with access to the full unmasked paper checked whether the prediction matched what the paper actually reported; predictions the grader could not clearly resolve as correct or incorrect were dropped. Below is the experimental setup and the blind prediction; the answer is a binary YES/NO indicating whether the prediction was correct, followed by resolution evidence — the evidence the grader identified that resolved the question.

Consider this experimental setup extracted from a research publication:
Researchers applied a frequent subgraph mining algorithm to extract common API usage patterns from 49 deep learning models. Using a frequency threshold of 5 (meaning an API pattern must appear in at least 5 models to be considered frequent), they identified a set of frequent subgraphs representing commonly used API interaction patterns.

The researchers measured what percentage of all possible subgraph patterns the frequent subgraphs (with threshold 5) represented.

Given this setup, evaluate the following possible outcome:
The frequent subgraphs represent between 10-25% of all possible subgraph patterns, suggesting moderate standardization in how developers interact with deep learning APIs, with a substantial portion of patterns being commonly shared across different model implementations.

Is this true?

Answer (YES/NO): YES